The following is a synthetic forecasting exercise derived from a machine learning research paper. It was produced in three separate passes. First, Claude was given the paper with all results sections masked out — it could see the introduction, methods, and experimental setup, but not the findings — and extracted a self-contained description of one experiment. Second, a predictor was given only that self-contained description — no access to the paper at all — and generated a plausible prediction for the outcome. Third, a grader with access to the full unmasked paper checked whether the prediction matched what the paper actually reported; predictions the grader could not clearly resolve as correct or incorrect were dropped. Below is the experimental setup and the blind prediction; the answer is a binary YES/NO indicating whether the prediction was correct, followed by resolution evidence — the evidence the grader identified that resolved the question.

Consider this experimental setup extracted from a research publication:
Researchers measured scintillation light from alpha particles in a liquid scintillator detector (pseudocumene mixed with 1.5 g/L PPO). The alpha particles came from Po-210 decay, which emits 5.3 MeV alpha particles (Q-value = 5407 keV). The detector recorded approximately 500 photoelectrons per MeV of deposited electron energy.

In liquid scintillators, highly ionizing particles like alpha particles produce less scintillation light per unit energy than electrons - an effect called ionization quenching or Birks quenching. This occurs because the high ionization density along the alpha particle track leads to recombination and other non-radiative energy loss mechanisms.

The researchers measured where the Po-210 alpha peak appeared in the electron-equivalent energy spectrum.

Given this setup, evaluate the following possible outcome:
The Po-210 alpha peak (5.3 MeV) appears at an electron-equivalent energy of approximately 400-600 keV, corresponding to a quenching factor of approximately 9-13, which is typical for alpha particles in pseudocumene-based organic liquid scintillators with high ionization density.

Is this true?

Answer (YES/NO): YES